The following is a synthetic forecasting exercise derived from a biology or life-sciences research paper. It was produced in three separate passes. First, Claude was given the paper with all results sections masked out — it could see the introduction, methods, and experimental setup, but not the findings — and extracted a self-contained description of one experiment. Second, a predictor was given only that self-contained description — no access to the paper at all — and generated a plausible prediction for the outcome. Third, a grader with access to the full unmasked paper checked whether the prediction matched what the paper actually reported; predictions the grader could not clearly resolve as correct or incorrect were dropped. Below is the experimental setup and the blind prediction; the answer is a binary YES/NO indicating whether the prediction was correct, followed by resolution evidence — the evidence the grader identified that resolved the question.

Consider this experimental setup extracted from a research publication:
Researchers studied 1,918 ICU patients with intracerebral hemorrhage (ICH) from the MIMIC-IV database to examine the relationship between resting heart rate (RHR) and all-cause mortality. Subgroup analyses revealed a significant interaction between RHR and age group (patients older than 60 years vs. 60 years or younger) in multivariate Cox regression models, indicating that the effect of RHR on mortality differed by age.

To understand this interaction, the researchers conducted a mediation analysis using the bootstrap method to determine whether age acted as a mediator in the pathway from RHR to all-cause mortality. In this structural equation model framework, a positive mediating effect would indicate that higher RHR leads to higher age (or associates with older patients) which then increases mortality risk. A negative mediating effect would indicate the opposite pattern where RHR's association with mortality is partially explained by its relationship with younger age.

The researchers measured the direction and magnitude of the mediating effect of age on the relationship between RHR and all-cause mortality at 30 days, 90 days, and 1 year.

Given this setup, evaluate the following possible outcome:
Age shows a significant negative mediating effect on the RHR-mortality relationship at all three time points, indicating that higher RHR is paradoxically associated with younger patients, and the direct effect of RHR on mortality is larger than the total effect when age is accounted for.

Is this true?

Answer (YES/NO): YES